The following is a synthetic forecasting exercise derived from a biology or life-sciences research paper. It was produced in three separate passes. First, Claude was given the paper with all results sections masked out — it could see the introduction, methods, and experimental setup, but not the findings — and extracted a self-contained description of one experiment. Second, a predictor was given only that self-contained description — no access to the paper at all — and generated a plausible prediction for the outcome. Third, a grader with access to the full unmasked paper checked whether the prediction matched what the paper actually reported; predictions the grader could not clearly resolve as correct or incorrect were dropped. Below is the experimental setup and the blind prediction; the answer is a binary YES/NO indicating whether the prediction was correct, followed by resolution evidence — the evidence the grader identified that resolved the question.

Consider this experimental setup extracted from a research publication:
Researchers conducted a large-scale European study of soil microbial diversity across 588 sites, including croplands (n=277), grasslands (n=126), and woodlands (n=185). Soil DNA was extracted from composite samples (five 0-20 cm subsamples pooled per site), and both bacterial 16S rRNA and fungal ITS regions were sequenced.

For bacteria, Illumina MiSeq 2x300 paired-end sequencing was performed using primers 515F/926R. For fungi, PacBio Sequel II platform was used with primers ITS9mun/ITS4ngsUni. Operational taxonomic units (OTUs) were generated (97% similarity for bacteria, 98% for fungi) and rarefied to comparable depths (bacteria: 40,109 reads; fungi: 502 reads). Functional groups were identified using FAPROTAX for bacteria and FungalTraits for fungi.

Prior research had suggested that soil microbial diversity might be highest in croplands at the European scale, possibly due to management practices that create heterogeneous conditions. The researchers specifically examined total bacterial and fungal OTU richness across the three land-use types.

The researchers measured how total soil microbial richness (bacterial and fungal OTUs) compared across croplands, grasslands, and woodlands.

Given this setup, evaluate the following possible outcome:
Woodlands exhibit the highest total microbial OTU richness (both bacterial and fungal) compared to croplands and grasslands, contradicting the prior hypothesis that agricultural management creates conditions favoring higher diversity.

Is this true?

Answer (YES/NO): NO